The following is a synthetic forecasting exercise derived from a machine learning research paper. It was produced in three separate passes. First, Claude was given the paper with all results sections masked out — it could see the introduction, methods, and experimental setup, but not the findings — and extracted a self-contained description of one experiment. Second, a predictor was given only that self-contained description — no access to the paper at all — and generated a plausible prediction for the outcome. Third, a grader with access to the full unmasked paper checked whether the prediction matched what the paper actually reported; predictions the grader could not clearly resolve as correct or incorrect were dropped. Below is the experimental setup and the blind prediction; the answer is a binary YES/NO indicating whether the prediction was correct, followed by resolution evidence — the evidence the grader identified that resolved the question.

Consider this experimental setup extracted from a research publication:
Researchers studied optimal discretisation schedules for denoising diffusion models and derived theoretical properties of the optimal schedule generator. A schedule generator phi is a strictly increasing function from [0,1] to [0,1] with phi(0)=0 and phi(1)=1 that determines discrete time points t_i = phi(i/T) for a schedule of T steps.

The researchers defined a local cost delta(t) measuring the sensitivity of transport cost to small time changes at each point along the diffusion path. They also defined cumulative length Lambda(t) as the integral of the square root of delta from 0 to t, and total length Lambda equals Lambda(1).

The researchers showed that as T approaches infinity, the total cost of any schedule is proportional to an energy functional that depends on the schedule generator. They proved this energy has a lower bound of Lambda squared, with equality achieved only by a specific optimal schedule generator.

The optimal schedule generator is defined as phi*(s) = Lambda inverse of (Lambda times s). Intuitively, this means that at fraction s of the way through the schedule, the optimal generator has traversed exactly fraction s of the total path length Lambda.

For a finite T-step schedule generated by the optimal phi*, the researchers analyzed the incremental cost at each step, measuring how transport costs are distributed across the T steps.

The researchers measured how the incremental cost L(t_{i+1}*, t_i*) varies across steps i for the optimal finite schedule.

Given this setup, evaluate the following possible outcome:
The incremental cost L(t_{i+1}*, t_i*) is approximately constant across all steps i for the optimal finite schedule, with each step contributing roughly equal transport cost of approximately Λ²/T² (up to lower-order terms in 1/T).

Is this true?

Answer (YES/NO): YES